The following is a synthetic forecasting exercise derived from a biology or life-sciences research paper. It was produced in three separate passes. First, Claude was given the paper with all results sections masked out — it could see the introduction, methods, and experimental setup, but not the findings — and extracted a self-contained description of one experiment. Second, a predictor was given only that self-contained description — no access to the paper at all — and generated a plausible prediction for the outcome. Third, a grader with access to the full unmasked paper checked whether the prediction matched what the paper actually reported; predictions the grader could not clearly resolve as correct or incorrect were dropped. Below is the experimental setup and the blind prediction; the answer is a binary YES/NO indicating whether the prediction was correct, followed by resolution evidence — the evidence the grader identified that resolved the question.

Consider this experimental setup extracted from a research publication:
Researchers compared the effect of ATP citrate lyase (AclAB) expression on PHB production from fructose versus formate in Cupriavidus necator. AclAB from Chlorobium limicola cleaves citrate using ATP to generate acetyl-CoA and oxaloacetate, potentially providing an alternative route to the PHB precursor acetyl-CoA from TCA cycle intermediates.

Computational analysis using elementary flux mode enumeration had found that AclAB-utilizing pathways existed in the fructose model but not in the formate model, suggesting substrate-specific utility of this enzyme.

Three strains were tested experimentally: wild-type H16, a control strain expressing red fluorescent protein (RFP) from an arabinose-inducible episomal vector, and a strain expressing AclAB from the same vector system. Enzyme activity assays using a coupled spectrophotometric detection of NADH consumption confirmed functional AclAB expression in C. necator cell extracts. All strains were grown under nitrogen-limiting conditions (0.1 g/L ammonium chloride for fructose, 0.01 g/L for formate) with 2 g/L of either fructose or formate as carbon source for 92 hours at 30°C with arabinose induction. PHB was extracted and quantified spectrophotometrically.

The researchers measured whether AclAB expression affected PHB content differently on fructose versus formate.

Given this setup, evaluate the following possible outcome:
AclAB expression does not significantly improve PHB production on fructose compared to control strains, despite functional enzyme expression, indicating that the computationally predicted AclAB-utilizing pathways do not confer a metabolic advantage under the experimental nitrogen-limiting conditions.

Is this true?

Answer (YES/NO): YES